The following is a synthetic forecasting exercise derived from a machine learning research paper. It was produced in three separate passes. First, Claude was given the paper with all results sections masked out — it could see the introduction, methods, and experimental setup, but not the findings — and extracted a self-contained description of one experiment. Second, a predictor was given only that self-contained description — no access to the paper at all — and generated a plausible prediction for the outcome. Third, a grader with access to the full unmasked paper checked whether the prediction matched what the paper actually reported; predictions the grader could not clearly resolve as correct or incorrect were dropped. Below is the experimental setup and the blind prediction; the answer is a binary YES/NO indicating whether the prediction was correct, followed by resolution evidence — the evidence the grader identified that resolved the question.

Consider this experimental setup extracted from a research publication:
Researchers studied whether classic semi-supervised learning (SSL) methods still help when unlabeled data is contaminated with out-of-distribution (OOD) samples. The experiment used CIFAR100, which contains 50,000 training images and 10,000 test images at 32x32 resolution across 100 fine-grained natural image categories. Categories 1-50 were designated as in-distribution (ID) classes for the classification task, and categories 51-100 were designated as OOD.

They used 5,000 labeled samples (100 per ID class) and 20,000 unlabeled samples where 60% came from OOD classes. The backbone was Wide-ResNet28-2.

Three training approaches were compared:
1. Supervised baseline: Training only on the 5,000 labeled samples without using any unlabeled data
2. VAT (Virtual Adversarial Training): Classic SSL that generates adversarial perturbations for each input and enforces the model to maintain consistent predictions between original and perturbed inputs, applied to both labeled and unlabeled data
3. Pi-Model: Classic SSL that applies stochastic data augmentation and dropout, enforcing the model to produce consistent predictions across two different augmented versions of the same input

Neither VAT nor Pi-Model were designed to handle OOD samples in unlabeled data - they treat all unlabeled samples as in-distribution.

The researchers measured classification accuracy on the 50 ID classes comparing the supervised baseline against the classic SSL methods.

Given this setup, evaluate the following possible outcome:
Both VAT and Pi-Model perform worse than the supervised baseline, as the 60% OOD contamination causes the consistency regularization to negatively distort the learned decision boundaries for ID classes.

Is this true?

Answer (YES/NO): NO